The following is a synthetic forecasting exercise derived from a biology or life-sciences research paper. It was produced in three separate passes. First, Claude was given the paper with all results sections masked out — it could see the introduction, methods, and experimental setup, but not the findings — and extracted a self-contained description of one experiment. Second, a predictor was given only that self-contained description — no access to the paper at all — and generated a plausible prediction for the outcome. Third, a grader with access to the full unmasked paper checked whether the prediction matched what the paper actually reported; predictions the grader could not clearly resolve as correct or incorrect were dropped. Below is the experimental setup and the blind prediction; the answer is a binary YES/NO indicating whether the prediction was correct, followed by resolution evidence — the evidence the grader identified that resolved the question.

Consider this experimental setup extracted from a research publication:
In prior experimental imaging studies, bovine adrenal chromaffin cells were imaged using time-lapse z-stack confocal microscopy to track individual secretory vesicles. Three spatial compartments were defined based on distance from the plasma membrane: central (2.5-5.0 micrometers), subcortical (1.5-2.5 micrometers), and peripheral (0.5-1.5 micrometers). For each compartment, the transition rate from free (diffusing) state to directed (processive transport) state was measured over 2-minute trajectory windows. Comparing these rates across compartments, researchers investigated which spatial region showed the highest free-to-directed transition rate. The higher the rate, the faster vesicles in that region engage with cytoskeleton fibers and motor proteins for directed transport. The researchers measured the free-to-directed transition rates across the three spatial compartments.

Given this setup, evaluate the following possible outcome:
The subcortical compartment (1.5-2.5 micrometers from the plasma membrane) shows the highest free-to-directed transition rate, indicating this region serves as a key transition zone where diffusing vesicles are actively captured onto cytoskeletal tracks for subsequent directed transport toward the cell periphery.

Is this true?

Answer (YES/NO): YES